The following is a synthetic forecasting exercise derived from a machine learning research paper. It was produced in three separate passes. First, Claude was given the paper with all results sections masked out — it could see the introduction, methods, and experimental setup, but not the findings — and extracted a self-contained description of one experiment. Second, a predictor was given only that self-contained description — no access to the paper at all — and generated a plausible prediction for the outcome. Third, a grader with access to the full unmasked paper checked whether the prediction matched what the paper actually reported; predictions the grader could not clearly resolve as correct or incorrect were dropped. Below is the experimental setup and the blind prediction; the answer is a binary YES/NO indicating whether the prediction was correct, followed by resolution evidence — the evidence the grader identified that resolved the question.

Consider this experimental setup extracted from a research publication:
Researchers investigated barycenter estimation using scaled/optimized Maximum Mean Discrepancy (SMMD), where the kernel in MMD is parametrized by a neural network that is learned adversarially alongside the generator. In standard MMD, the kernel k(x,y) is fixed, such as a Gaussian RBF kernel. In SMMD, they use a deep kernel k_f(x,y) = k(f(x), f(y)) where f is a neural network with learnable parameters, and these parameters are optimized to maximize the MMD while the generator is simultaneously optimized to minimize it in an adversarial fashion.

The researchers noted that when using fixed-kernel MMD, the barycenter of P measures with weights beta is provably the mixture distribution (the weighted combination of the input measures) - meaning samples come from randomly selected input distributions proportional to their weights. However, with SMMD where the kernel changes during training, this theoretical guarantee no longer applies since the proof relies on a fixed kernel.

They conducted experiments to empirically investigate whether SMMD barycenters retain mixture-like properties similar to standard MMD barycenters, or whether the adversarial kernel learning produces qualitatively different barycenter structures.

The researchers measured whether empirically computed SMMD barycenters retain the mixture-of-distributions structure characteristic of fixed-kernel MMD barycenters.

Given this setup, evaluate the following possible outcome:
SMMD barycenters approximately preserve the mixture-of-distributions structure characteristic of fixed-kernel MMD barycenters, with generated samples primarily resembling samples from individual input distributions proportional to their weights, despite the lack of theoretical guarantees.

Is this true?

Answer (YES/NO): YES